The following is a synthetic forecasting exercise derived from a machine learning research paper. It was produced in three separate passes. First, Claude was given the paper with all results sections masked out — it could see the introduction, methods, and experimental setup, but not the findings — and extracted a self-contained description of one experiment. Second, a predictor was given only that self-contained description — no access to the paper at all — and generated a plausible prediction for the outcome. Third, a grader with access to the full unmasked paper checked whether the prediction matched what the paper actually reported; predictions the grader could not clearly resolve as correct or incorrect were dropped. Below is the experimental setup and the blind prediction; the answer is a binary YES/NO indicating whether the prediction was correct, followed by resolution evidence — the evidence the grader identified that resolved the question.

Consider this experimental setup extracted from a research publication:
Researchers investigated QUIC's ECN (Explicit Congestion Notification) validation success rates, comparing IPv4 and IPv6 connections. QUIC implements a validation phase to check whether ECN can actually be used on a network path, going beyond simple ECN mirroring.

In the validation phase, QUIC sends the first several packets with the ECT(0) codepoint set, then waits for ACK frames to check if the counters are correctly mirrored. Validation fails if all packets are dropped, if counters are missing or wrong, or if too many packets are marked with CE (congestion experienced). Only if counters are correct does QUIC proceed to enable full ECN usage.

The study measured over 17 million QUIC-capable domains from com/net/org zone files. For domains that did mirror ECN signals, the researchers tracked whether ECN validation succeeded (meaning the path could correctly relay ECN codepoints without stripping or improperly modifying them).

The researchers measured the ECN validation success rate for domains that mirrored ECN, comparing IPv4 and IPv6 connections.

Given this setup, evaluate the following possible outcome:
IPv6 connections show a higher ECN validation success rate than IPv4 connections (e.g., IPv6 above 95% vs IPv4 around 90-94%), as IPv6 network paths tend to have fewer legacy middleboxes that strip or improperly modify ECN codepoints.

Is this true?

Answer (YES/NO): NO